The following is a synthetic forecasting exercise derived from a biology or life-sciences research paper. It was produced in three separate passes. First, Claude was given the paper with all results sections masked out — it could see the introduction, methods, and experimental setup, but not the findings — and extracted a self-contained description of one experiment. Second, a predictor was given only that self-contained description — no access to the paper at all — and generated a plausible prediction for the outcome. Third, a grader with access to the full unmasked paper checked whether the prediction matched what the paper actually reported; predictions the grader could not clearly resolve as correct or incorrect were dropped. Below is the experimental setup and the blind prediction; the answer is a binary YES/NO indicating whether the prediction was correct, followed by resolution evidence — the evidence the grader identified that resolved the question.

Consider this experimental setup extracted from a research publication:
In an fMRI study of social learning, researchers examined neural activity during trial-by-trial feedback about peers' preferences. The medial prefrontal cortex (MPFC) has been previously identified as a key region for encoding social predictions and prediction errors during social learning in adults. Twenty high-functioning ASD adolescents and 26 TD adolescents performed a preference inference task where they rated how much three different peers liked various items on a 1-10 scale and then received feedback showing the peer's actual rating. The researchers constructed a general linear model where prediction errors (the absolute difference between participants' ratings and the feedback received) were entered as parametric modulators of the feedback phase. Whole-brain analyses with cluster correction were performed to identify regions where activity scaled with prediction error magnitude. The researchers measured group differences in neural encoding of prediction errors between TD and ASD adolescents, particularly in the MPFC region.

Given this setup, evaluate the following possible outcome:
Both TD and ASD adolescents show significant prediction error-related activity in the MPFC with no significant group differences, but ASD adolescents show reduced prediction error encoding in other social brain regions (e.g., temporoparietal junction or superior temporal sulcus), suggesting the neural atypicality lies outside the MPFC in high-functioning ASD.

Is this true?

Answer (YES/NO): NO